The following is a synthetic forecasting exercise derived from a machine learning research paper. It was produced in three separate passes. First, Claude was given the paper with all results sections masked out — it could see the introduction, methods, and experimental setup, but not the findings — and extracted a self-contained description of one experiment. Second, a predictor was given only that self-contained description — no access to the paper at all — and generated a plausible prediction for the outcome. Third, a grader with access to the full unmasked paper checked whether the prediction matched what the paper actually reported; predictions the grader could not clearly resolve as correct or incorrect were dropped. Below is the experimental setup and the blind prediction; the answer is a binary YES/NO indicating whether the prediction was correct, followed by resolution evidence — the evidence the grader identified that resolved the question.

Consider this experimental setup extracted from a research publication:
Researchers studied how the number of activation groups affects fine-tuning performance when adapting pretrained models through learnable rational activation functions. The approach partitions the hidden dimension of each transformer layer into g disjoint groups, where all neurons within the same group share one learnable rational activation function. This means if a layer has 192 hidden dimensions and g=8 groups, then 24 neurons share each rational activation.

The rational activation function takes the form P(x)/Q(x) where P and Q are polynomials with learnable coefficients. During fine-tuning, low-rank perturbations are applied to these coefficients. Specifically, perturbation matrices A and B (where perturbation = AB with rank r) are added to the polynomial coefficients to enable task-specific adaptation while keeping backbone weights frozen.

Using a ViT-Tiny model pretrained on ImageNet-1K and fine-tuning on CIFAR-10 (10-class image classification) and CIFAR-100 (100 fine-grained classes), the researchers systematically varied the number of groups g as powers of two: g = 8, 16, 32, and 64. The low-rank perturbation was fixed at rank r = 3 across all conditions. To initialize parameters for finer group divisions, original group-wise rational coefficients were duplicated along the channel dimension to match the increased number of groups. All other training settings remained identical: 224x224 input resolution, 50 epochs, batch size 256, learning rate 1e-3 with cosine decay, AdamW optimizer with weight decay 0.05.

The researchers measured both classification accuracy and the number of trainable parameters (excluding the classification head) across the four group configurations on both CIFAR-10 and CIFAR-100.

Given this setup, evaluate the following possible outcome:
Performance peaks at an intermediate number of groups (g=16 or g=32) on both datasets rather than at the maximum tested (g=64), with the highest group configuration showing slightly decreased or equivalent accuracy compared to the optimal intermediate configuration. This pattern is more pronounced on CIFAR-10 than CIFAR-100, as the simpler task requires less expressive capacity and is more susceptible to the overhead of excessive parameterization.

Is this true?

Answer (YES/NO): NO